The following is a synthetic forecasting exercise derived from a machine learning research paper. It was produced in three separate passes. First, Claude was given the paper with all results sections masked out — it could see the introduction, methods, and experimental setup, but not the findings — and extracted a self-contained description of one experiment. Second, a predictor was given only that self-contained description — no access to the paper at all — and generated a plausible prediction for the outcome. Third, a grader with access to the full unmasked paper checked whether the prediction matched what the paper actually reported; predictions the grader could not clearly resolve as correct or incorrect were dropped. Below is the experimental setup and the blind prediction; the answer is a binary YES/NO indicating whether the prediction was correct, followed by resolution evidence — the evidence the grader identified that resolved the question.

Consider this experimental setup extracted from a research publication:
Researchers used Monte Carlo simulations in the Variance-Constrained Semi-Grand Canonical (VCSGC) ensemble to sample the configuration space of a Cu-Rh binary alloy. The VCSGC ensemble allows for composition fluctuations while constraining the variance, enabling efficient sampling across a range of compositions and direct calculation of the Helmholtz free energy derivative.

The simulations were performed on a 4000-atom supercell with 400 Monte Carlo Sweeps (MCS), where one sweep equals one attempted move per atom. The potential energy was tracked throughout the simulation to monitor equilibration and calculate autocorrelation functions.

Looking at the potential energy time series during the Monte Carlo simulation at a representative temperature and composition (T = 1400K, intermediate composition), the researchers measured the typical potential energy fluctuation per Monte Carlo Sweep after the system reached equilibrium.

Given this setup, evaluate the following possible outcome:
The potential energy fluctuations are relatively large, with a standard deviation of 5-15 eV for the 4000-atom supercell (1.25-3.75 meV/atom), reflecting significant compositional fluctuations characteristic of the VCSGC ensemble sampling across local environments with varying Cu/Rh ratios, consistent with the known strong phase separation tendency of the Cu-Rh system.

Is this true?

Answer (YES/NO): YES